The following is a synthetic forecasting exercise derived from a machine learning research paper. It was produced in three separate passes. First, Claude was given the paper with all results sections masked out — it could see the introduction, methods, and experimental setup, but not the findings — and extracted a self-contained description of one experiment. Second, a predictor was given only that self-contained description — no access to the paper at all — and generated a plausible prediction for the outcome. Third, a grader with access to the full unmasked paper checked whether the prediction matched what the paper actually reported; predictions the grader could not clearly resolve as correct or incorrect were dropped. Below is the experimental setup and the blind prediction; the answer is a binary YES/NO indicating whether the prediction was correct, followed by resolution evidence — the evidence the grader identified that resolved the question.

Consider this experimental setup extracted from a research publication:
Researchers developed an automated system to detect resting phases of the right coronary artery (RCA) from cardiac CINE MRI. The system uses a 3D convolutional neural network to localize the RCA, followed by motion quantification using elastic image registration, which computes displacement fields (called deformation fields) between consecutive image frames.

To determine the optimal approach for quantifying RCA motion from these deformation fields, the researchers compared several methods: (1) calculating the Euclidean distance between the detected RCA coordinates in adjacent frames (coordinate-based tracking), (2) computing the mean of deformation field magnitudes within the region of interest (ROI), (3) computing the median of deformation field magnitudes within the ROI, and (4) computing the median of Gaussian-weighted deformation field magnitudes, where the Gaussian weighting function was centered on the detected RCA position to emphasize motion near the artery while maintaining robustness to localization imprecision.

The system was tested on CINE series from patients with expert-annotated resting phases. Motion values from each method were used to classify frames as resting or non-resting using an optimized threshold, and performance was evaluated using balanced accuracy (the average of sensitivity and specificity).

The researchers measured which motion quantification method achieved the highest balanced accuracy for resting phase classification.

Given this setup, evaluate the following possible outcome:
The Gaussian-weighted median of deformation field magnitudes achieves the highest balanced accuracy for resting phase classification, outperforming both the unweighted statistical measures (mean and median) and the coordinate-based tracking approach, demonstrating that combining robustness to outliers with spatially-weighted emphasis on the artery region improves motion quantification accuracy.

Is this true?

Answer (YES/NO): YES